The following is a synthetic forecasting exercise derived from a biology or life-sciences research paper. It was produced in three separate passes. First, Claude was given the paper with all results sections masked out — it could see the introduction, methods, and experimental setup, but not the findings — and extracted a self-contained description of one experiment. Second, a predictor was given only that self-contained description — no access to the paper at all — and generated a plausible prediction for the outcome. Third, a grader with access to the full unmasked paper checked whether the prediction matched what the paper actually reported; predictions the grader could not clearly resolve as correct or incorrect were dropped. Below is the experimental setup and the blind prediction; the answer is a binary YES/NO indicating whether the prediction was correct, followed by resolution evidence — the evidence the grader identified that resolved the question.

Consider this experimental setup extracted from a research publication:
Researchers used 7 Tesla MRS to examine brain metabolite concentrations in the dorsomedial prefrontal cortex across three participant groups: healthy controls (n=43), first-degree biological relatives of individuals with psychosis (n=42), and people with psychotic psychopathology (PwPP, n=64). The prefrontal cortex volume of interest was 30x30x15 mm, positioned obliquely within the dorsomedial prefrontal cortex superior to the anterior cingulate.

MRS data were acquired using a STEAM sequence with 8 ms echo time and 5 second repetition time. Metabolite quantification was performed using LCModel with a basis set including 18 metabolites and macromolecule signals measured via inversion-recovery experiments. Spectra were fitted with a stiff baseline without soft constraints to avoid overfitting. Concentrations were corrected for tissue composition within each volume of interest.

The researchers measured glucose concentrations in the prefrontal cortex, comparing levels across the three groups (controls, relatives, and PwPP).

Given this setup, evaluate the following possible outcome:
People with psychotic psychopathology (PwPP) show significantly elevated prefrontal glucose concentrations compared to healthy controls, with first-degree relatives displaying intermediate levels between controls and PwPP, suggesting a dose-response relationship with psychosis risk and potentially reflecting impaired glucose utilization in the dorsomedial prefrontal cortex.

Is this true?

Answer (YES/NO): YES